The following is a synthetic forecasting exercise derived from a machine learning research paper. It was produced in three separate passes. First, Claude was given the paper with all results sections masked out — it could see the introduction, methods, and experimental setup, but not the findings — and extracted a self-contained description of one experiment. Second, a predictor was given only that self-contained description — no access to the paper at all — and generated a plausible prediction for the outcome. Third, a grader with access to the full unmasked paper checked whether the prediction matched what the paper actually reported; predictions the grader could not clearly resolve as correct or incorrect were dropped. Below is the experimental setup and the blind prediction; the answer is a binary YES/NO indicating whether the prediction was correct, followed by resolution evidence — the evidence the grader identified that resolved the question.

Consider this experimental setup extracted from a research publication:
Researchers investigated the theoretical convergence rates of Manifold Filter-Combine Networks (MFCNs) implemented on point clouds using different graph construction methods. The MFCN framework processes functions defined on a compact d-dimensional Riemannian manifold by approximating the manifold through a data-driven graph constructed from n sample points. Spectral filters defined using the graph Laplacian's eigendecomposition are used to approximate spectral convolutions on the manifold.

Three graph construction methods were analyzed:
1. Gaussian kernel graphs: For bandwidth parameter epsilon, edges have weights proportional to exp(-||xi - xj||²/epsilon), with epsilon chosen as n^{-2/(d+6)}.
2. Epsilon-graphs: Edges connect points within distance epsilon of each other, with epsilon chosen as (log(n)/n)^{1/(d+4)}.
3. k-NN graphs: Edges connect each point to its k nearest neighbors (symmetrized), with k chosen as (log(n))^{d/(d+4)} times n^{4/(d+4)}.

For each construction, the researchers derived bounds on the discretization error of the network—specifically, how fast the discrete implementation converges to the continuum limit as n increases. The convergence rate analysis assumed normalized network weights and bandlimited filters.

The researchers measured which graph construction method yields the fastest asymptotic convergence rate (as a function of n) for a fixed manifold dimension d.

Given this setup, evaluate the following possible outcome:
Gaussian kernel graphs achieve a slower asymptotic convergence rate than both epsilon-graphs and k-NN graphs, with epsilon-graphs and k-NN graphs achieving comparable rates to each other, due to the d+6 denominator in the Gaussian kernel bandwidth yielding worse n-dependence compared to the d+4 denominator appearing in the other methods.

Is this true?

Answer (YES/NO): NO